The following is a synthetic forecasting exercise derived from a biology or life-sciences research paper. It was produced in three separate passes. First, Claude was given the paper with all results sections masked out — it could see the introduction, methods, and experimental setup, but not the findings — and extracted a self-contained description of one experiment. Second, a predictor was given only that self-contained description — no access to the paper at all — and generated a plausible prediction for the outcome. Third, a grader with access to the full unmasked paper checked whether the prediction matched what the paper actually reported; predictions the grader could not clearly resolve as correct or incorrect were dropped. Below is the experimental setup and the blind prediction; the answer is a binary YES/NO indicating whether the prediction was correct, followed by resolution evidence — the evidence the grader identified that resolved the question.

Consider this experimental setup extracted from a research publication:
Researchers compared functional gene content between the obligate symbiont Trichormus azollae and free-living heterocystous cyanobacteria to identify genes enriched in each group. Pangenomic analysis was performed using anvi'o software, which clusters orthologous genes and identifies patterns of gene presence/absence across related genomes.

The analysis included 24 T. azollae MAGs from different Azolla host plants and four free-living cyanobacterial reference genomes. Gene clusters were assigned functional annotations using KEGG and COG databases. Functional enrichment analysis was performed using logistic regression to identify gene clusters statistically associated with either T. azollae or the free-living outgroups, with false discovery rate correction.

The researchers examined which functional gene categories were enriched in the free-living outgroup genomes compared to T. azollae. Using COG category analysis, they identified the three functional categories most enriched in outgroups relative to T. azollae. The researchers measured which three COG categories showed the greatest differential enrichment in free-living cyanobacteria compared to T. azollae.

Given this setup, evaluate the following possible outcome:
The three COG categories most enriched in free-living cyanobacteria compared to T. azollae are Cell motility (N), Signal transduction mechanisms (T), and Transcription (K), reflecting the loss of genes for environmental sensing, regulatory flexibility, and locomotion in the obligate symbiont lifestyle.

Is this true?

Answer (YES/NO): NO